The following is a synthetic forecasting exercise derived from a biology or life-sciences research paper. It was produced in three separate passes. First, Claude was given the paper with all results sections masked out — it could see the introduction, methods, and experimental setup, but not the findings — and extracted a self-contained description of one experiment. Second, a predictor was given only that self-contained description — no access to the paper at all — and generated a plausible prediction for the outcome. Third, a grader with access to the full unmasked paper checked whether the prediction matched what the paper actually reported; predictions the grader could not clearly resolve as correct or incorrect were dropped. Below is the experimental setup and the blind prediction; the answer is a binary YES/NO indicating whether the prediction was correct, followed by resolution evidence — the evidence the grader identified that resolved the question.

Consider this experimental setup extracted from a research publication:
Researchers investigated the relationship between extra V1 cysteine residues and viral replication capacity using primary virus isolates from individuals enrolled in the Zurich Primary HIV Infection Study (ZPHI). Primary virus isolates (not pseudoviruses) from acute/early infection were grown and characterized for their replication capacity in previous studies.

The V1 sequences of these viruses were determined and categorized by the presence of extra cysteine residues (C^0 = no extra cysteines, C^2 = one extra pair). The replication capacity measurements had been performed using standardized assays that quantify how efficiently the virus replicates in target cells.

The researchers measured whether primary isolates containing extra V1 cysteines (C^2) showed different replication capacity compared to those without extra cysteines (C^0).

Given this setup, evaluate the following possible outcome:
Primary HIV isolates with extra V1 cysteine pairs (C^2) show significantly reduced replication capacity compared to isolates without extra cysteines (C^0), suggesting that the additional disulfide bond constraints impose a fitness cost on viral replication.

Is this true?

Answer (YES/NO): NO